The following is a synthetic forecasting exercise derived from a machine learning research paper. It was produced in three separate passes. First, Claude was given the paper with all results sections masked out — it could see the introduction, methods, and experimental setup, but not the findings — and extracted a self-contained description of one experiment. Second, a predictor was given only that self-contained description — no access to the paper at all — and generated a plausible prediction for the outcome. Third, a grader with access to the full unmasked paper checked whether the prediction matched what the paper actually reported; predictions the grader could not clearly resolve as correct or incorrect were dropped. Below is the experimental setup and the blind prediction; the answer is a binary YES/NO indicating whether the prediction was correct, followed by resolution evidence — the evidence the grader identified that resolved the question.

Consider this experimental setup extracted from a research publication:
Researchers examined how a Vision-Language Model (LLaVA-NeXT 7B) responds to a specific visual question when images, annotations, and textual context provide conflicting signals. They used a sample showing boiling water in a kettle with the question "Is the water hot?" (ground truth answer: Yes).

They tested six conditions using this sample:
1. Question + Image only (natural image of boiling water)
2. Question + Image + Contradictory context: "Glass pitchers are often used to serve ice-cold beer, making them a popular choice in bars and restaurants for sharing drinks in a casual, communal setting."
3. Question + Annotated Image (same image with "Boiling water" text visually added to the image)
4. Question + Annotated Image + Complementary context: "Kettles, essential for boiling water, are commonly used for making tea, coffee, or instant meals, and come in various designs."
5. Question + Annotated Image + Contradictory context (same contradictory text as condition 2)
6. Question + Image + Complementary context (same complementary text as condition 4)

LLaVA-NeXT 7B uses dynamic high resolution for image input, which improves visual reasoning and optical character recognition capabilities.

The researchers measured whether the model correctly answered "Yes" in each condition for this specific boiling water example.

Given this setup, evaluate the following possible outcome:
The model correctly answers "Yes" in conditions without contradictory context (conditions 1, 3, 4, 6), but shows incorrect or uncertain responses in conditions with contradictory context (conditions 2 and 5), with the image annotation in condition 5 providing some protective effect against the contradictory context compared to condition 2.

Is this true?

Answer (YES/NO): NO